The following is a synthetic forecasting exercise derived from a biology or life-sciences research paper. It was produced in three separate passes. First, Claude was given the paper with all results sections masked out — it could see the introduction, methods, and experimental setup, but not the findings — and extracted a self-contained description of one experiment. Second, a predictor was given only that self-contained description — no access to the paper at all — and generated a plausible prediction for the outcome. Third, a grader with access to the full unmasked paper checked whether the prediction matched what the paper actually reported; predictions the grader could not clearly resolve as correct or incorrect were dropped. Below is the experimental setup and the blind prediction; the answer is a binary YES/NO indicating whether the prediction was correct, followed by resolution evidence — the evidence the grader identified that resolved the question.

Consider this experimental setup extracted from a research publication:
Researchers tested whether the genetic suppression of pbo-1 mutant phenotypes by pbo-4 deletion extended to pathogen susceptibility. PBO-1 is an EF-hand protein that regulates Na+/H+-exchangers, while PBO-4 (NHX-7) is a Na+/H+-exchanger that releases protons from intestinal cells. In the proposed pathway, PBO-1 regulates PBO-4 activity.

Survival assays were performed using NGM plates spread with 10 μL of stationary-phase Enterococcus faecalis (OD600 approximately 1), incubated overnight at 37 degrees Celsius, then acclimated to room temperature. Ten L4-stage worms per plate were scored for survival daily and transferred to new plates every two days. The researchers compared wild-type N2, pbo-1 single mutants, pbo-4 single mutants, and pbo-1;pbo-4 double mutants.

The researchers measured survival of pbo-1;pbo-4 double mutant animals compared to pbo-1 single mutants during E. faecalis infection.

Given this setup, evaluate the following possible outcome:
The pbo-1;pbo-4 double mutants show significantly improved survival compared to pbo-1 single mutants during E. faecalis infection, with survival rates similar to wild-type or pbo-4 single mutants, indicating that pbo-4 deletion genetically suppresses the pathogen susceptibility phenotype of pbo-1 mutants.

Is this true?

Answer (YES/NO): YES